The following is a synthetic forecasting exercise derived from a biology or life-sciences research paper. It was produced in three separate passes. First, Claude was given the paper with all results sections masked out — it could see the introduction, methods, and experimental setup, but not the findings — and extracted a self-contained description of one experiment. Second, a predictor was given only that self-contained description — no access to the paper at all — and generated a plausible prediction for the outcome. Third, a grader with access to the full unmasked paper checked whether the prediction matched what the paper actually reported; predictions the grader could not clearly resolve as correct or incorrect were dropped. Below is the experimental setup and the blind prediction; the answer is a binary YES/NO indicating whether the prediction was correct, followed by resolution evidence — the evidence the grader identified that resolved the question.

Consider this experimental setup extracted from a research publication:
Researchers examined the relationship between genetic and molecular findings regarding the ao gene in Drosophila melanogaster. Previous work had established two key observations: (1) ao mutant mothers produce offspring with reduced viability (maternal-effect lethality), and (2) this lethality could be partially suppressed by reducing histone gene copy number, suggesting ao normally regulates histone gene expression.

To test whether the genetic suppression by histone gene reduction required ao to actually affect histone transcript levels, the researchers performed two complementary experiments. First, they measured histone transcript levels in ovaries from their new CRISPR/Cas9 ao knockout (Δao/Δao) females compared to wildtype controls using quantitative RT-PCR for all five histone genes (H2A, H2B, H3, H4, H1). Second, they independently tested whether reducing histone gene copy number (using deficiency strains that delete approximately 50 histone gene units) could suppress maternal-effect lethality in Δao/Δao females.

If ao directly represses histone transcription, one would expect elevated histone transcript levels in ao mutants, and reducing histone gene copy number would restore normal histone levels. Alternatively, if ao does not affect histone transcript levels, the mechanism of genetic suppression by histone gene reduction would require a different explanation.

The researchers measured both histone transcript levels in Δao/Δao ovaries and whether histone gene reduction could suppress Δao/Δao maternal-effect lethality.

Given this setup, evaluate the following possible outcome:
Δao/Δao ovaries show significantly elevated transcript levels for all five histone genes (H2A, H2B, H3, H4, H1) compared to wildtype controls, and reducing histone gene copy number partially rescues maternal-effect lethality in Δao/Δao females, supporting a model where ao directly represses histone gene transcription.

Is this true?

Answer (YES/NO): NO